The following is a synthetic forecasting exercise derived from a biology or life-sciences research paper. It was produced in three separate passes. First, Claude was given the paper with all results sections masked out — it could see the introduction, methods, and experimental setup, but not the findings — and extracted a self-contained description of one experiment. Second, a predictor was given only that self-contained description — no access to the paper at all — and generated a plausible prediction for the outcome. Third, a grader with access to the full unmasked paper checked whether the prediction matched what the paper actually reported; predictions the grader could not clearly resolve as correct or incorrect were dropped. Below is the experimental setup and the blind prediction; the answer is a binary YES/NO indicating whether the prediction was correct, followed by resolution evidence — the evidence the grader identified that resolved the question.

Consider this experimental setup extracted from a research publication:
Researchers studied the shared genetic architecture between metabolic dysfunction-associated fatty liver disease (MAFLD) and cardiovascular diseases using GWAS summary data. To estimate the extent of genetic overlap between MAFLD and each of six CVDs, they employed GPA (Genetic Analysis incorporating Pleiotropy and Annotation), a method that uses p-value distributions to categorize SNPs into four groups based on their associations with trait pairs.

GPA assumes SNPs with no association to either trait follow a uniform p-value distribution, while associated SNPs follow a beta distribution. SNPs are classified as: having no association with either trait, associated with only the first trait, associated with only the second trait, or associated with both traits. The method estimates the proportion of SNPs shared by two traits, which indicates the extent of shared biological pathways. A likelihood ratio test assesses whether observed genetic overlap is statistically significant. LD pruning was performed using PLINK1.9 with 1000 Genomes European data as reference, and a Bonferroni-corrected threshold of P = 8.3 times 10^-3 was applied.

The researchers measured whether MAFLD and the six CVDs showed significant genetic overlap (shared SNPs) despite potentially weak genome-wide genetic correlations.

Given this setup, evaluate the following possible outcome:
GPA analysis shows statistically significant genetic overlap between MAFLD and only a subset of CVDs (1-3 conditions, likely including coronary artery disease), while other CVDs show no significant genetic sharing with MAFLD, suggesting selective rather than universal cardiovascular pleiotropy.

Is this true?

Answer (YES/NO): NO